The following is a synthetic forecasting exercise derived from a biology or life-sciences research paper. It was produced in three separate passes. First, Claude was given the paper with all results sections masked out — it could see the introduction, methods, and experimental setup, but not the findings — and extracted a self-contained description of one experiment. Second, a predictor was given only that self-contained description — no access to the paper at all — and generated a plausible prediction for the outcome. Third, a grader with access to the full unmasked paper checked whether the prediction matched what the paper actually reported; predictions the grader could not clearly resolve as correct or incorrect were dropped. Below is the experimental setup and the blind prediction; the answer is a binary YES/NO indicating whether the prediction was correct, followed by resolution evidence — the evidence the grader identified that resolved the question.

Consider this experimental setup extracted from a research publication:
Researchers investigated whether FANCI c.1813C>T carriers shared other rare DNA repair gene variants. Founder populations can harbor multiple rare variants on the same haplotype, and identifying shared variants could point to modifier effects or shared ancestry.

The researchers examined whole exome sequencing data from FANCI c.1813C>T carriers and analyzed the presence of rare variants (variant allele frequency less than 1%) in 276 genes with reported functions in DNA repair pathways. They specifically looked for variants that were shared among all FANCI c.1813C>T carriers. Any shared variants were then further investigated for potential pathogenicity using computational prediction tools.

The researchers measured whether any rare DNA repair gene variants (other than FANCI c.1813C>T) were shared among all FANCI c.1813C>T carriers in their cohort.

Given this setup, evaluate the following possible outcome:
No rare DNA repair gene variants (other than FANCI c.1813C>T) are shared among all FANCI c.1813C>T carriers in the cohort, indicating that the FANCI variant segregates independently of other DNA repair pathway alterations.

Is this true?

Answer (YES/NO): NO